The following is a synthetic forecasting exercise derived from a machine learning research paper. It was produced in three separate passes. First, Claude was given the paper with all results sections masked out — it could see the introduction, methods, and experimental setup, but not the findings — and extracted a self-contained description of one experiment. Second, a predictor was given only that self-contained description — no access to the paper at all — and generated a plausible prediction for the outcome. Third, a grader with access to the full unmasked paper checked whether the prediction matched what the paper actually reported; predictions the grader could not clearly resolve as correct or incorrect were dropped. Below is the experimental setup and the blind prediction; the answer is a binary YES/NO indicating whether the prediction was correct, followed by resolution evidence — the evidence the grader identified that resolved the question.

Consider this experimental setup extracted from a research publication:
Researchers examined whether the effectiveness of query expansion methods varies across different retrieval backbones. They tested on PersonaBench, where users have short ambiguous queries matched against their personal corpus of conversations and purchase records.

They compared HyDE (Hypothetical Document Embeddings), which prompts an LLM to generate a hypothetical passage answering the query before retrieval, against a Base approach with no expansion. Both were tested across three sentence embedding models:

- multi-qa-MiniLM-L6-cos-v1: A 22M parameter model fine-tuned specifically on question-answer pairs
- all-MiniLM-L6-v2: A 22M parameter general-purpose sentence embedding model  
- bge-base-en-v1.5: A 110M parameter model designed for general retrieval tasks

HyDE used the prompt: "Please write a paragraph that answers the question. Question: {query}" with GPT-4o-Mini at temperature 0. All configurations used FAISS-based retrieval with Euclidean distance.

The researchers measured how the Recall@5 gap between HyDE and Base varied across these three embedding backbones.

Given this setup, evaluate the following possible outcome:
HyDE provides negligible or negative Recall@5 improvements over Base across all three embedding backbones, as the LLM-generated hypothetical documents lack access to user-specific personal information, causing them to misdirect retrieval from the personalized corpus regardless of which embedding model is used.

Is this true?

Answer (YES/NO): YES